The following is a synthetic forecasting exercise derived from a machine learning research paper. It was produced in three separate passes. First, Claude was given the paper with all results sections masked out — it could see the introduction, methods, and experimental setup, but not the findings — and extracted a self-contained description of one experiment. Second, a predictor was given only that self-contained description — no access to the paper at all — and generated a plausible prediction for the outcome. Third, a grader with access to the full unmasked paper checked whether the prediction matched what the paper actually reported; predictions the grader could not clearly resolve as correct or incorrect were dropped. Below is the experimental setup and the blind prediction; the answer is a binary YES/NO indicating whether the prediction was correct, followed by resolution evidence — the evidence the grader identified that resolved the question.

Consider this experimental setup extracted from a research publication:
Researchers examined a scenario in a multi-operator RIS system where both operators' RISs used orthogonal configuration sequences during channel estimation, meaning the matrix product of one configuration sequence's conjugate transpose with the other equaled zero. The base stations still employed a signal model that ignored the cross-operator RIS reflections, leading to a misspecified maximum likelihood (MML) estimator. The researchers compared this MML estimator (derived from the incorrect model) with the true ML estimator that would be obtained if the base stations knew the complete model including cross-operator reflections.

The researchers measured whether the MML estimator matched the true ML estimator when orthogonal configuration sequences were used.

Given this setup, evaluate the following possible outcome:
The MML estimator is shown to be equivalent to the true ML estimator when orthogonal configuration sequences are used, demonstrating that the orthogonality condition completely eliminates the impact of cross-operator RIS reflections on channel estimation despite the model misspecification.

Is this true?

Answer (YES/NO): YES